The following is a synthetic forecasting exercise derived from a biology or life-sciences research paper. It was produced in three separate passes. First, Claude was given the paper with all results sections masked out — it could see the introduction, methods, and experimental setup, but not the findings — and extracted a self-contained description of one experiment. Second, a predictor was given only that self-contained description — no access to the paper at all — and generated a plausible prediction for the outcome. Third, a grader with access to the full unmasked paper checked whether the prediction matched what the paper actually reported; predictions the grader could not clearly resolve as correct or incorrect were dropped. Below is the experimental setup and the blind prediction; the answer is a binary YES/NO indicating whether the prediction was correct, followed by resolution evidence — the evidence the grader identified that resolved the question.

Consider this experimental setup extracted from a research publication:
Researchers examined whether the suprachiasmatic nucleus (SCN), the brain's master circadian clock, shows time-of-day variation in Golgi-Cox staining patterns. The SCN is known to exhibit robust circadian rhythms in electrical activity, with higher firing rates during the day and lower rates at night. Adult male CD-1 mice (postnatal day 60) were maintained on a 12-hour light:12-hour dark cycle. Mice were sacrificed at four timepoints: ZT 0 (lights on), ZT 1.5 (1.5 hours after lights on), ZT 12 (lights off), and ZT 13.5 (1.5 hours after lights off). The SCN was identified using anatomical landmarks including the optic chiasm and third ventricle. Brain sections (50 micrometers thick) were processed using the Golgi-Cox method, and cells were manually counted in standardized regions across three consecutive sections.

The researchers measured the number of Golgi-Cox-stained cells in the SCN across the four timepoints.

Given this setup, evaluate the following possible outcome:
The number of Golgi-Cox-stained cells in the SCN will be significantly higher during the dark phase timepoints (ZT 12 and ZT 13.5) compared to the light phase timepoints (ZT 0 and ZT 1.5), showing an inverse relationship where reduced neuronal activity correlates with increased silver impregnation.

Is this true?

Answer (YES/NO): NO